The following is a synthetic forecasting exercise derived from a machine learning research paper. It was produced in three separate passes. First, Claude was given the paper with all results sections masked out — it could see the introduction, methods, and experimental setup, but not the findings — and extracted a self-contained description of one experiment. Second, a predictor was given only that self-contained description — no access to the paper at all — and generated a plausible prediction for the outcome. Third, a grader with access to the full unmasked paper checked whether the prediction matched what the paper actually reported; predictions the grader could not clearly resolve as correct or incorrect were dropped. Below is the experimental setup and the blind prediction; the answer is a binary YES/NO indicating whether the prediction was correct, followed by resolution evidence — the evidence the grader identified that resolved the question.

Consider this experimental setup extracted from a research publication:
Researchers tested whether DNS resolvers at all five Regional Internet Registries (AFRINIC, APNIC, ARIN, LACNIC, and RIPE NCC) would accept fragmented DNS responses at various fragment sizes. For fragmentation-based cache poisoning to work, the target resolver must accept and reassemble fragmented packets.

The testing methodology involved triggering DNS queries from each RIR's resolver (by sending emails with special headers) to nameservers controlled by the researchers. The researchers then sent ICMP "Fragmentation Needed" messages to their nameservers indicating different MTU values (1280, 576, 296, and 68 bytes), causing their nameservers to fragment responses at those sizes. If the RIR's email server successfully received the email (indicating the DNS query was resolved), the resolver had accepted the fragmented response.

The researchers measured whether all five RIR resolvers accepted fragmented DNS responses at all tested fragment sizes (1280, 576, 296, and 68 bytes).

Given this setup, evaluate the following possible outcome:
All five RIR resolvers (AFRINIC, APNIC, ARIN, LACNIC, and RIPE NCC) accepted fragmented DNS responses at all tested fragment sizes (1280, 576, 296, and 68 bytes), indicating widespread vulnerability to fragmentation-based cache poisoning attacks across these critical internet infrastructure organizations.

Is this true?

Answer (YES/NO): YES